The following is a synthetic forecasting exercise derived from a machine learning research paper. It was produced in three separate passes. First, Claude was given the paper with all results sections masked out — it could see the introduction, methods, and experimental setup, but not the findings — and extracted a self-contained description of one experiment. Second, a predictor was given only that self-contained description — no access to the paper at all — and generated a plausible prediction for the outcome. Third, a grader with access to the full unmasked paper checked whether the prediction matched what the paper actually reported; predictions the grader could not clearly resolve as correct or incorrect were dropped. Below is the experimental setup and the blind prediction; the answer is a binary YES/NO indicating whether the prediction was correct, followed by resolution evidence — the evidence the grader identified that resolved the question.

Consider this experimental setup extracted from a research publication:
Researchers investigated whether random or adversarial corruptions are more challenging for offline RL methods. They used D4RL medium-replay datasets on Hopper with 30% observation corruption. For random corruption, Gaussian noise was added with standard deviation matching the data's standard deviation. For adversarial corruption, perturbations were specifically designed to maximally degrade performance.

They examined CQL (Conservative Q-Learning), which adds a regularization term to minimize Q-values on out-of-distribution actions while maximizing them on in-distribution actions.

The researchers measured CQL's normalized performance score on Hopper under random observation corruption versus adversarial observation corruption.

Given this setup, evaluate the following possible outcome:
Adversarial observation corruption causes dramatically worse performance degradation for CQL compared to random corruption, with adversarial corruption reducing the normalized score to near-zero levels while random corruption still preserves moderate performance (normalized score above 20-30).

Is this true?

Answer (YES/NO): NO